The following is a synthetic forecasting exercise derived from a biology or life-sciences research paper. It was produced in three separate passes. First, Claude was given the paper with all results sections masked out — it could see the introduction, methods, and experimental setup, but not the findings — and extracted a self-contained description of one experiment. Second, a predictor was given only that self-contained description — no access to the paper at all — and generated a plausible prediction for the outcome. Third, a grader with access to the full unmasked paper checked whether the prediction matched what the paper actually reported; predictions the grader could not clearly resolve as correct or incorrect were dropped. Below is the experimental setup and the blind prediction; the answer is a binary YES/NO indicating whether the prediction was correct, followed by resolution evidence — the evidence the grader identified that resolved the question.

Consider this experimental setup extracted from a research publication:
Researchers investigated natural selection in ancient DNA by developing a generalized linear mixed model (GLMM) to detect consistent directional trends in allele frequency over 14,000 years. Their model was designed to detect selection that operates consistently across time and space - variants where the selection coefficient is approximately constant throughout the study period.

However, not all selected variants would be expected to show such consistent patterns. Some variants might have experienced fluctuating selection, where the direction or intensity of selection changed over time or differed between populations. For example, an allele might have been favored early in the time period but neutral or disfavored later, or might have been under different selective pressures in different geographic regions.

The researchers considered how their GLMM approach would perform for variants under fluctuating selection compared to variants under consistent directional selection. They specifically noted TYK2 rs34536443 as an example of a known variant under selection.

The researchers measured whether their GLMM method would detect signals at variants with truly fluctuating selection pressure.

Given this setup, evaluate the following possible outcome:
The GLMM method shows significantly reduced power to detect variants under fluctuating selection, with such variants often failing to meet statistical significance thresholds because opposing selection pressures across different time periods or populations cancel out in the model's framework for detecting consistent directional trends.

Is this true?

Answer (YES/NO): YES